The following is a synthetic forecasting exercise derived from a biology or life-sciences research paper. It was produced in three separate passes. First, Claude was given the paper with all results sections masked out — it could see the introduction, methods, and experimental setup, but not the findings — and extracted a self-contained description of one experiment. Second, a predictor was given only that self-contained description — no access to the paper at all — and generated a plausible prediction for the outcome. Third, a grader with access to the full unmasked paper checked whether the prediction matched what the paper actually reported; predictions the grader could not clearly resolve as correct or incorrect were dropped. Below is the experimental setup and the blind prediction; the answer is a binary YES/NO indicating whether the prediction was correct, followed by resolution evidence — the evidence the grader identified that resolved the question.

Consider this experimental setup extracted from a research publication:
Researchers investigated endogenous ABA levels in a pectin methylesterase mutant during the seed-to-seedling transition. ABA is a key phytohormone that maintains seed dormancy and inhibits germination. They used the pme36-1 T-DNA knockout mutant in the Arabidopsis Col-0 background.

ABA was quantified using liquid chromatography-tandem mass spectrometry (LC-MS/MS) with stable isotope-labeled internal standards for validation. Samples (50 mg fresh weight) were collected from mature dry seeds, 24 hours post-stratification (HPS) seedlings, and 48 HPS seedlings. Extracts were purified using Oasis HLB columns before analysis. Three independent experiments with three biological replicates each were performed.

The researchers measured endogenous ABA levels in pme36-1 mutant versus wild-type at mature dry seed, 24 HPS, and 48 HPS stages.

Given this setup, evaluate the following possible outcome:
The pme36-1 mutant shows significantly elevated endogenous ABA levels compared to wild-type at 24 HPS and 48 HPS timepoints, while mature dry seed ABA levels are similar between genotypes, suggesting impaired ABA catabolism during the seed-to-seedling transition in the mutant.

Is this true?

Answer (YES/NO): NO